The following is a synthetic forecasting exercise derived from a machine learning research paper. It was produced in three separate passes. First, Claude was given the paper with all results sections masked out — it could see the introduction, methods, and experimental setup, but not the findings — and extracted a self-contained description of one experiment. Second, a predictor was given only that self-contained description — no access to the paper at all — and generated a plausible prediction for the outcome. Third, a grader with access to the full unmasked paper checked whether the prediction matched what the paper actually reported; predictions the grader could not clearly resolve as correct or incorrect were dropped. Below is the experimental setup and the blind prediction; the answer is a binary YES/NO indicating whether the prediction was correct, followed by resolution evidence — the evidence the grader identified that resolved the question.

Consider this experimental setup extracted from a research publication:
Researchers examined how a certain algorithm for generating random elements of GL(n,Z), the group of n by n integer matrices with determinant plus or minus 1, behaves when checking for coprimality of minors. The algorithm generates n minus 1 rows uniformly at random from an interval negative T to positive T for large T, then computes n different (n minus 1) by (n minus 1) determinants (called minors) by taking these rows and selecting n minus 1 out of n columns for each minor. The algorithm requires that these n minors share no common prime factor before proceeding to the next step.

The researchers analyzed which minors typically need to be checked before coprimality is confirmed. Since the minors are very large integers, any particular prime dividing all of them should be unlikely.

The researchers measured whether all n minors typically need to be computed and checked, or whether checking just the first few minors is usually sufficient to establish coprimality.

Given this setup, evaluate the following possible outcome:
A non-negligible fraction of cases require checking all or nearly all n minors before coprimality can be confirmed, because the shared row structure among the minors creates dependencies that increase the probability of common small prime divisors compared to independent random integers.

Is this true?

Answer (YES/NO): NO